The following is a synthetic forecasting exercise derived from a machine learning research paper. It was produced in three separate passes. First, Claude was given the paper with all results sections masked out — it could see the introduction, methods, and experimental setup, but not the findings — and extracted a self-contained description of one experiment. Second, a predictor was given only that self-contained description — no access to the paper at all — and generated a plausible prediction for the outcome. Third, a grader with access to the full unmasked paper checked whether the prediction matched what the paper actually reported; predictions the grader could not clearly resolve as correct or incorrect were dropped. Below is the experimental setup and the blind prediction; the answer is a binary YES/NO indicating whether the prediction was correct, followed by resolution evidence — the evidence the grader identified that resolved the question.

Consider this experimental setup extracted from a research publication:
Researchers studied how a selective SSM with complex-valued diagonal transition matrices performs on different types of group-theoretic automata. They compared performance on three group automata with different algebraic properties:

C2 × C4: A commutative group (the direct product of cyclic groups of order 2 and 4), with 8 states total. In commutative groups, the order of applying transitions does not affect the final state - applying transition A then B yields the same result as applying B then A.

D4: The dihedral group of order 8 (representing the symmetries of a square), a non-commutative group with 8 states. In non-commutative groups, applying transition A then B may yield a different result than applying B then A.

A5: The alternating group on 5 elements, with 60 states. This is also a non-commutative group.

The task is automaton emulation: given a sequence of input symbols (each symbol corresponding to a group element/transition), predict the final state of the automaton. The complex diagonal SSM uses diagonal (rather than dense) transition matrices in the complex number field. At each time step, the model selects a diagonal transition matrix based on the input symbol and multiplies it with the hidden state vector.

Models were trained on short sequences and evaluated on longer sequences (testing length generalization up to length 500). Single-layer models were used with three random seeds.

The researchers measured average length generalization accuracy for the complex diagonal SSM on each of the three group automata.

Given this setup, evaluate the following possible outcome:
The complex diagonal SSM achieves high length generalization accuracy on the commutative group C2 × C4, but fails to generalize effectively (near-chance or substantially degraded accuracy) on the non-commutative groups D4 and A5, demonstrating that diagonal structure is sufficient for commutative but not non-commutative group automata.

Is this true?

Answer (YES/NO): NO